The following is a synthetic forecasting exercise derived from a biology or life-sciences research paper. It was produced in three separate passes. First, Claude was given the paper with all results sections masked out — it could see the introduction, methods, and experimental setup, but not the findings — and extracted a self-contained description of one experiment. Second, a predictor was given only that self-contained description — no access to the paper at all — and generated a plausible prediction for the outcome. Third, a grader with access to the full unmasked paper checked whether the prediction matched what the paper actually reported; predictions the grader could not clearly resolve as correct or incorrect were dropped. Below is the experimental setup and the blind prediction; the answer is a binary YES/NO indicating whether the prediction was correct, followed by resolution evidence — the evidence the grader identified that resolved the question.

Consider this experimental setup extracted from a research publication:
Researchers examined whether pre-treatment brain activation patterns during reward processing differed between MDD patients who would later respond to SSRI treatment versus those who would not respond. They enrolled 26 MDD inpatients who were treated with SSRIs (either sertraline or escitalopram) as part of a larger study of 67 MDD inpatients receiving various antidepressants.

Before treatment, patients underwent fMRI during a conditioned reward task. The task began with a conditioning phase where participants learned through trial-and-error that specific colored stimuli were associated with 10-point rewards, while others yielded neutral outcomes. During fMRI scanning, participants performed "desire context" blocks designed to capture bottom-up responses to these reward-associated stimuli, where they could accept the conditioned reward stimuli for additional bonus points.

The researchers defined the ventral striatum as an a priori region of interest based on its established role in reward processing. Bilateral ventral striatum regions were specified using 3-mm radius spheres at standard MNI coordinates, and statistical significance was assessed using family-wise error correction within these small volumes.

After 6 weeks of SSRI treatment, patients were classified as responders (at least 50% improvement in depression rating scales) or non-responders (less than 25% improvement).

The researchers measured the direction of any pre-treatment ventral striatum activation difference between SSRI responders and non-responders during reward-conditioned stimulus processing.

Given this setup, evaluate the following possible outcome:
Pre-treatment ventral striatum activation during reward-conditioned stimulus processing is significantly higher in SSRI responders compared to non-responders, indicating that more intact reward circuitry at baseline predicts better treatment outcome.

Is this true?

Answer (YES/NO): NO